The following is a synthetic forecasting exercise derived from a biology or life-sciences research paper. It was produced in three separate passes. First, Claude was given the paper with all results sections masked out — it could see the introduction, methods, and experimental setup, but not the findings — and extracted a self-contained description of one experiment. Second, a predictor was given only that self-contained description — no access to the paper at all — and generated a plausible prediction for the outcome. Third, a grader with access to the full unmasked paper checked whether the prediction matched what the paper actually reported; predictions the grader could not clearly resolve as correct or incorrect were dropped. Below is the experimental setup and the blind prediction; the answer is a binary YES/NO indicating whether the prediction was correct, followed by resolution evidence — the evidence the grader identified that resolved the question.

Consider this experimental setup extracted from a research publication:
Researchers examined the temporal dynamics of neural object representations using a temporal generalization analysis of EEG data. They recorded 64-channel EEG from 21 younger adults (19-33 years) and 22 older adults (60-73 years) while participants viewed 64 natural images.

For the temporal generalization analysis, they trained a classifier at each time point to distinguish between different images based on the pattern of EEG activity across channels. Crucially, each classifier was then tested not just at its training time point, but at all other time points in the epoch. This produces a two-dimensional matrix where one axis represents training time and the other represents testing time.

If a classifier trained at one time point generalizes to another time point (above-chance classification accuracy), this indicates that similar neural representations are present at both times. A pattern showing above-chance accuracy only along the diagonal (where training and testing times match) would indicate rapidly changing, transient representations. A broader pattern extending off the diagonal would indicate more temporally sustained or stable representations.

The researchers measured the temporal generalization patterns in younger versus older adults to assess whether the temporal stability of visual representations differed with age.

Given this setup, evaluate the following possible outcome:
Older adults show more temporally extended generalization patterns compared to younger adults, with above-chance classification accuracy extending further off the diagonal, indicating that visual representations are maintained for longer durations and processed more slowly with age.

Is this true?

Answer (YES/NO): NO